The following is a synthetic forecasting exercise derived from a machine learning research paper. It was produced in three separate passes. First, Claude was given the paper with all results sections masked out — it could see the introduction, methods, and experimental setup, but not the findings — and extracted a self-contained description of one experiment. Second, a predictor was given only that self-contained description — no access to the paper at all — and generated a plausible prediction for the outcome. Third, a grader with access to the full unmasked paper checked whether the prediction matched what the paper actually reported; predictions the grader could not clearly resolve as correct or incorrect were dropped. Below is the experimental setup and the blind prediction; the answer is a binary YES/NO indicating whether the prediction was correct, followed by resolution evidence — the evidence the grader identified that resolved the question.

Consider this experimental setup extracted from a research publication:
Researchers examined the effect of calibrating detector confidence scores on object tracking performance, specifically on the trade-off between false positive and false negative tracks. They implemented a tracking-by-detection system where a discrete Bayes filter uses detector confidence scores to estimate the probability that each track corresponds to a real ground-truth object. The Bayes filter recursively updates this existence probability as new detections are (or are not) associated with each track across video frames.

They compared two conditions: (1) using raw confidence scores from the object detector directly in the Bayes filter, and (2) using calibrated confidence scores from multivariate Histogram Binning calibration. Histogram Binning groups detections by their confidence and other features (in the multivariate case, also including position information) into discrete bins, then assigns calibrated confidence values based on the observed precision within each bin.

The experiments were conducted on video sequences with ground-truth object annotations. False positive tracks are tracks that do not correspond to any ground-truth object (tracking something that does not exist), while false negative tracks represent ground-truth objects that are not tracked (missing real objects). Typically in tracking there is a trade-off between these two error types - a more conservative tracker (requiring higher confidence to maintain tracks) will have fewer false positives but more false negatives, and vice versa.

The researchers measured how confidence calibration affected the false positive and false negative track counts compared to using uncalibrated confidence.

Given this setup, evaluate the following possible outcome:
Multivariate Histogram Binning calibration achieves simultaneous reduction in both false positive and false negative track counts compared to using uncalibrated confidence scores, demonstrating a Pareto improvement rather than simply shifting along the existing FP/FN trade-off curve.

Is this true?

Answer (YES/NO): NO